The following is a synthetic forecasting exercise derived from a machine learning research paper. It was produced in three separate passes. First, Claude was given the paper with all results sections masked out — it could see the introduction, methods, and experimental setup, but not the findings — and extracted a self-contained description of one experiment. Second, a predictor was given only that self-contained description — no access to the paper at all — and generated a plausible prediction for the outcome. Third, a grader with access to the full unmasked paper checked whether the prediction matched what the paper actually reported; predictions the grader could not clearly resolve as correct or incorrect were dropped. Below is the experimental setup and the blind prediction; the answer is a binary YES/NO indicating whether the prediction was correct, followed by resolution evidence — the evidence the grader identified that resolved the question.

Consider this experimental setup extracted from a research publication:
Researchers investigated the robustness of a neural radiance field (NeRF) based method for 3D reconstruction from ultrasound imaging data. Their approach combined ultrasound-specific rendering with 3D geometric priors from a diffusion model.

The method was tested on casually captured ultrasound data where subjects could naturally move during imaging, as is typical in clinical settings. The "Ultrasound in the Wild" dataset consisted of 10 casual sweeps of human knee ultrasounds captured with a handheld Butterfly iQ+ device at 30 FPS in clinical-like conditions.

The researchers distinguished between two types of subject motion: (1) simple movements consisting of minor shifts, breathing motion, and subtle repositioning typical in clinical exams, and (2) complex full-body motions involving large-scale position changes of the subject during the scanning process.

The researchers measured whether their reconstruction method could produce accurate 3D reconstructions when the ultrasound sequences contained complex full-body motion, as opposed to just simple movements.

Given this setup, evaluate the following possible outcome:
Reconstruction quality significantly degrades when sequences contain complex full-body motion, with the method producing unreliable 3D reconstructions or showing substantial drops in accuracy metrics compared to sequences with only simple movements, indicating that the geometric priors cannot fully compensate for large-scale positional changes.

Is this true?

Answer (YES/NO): YES